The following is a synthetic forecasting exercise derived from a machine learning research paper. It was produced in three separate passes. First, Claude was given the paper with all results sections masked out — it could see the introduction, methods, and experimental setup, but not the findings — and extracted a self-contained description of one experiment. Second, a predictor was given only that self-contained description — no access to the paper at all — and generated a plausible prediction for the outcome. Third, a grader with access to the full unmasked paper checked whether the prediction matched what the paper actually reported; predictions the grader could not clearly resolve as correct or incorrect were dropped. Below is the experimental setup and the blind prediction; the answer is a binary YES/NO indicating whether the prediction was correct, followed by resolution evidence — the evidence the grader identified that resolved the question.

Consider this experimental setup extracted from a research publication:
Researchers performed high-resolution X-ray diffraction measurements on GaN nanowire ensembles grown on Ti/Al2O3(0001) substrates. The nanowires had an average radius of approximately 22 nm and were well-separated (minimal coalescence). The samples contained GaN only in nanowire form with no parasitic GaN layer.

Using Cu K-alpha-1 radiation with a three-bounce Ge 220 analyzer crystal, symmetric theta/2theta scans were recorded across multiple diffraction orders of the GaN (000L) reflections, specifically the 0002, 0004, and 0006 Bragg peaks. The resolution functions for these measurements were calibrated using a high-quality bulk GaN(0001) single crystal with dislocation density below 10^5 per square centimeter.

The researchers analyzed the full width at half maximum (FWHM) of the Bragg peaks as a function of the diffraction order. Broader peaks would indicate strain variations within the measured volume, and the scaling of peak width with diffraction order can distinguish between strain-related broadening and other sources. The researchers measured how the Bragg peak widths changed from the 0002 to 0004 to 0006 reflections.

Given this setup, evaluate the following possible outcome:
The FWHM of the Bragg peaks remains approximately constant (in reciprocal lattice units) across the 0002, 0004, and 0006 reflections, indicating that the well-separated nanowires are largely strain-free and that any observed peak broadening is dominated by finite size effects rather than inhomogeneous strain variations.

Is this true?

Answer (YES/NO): NO